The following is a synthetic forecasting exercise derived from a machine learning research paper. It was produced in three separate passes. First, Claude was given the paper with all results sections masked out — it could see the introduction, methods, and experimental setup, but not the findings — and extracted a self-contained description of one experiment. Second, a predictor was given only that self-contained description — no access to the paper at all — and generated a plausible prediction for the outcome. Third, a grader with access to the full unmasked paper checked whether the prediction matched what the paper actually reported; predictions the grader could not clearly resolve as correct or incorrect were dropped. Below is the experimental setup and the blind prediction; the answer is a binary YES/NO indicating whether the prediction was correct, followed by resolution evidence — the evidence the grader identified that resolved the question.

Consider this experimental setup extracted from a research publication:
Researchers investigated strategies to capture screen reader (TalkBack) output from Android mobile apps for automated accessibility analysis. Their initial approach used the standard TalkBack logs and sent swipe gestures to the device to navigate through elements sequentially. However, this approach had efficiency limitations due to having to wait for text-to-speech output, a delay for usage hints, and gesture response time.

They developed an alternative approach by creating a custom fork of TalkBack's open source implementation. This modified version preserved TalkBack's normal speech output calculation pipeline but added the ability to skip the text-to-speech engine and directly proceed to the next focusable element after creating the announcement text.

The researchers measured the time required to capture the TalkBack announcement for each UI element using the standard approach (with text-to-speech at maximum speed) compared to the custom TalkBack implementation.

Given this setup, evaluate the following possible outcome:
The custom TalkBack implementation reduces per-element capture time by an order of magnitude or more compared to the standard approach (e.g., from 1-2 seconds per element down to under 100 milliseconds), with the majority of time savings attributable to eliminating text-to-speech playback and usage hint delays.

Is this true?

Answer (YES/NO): NO